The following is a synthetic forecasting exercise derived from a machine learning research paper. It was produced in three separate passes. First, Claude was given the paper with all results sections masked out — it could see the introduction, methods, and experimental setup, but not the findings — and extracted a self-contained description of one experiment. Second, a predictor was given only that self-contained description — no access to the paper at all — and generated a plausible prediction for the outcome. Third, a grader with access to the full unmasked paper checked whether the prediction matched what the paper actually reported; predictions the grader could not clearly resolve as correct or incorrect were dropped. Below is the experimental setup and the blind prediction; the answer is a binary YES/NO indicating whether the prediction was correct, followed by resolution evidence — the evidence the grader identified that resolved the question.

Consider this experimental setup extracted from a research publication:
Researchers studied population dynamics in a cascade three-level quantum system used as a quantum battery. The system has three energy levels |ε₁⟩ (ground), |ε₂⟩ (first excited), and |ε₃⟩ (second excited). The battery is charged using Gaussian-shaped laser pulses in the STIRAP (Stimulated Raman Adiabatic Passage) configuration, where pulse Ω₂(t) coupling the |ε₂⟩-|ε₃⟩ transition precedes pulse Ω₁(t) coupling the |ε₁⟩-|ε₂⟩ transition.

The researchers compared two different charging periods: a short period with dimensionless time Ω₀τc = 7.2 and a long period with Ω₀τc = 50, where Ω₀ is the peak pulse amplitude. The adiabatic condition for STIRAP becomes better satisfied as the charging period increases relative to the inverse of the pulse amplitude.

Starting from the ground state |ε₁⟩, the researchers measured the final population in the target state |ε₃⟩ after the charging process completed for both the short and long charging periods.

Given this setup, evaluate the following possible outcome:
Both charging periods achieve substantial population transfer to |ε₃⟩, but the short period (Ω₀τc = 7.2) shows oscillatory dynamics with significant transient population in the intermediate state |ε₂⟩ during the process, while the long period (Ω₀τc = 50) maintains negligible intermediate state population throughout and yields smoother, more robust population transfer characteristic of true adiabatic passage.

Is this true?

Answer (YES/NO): NO